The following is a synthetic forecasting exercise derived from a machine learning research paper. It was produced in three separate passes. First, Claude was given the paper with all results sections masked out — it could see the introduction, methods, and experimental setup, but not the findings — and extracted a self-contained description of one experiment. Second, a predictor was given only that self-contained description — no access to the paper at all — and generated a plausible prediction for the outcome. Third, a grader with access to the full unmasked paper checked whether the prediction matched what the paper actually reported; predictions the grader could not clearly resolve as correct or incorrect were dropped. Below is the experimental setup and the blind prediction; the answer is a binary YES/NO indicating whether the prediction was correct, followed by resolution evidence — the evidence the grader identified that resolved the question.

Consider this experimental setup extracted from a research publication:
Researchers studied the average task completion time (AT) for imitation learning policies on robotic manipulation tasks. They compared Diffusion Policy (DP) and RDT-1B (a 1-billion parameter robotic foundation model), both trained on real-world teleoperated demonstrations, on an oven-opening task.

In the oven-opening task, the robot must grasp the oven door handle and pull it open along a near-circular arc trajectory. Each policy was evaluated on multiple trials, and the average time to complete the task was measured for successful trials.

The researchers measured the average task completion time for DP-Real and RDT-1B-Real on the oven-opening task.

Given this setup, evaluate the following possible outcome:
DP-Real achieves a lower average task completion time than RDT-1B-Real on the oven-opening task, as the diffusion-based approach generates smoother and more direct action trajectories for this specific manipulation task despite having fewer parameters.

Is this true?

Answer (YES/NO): NO